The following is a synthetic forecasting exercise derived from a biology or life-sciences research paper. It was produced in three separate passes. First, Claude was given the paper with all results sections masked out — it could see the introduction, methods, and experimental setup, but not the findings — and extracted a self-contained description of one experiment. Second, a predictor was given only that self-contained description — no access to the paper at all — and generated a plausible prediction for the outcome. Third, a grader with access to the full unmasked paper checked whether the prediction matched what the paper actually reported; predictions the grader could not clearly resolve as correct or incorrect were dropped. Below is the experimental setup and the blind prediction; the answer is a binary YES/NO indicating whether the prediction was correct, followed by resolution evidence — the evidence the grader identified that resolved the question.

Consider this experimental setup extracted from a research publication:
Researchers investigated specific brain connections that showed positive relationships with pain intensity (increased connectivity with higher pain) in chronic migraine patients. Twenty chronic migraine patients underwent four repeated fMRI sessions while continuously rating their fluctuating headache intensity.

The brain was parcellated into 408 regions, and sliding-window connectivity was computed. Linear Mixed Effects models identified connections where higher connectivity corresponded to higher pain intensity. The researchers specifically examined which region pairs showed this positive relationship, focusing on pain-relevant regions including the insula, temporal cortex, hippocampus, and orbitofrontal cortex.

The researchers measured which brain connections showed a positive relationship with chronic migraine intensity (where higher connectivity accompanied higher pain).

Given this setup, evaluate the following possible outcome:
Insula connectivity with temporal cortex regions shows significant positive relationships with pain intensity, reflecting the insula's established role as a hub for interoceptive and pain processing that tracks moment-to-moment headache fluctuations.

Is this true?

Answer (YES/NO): NO